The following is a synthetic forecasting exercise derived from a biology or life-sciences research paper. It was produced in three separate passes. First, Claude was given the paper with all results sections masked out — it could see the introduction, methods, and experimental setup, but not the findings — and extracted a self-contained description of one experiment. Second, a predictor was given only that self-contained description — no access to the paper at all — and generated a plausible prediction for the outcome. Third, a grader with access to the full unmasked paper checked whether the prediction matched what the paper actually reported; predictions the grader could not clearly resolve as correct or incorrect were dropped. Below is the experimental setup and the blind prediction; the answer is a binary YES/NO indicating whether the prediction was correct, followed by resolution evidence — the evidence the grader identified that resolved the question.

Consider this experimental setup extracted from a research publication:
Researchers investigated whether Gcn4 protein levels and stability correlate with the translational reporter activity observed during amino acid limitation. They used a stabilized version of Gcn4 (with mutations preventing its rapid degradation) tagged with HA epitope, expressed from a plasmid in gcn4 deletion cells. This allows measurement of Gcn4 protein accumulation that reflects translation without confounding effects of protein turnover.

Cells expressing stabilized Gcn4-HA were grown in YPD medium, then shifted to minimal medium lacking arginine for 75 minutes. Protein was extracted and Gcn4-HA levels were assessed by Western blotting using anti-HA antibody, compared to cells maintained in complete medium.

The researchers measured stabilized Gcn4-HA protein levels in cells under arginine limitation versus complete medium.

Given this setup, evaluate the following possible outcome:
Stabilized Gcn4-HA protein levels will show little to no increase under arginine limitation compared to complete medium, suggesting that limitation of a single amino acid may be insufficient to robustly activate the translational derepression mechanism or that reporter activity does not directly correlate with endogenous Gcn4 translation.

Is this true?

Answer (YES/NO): NO